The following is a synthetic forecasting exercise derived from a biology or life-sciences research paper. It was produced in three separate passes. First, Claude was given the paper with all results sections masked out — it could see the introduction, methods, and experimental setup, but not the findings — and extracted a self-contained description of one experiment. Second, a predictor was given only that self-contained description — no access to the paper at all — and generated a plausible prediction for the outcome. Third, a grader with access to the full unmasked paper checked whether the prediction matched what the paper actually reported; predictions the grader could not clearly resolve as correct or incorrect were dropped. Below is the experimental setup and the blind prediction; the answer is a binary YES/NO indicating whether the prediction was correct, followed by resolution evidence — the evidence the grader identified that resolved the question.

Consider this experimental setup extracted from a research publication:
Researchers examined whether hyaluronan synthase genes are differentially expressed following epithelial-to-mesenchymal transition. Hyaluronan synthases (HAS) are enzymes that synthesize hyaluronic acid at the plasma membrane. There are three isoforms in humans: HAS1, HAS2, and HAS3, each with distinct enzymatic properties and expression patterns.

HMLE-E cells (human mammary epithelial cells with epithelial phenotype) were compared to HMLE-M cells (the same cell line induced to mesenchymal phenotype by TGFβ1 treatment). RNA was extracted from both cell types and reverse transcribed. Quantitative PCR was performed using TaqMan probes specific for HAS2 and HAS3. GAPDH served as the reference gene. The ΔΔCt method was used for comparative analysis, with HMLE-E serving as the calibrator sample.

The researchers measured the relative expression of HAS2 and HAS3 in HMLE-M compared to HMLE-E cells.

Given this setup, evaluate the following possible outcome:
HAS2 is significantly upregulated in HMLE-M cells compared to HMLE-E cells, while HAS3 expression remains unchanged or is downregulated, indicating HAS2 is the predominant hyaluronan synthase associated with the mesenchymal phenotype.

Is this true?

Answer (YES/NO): YES